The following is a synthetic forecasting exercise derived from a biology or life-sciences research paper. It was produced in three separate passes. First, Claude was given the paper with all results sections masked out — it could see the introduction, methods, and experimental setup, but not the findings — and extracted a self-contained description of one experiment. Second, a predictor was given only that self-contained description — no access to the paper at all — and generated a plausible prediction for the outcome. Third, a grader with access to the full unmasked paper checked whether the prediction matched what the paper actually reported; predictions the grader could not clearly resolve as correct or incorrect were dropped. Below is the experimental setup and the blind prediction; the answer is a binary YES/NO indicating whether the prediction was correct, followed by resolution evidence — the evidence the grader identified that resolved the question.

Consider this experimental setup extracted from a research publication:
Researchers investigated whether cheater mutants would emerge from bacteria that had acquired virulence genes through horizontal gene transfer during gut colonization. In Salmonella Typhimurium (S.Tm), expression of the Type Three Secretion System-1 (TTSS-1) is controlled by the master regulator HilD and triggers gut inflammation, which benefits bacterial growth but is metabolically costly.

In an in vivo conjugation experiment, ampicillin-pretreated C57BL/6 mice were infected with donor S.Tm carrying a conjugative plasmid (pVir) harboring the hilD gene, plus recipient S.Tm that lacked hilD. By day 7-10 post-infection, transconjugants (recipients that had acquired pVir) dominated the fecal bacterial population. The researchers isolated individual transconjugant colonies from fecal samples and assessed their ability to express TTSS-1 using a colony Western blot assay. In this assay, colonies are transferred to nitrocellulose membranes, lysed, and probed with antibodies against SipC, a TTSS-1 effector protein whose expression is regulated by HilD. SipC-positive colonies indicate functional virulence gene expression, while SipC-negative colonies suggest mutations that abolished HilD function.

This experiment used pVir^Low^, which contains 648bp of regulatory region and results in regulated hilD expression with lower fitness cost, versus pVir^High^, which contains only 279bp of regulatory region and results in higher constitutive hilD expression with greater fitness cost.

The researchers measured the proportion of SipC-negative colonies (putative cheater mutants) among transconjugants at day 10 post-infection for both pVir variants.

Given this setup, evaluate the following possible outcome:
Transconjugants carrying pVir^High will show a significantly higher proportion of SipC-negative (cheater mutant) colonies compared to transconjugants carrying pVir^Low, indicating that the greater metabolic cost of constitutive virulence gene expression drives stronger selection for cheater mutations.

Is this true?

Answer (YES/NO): YES